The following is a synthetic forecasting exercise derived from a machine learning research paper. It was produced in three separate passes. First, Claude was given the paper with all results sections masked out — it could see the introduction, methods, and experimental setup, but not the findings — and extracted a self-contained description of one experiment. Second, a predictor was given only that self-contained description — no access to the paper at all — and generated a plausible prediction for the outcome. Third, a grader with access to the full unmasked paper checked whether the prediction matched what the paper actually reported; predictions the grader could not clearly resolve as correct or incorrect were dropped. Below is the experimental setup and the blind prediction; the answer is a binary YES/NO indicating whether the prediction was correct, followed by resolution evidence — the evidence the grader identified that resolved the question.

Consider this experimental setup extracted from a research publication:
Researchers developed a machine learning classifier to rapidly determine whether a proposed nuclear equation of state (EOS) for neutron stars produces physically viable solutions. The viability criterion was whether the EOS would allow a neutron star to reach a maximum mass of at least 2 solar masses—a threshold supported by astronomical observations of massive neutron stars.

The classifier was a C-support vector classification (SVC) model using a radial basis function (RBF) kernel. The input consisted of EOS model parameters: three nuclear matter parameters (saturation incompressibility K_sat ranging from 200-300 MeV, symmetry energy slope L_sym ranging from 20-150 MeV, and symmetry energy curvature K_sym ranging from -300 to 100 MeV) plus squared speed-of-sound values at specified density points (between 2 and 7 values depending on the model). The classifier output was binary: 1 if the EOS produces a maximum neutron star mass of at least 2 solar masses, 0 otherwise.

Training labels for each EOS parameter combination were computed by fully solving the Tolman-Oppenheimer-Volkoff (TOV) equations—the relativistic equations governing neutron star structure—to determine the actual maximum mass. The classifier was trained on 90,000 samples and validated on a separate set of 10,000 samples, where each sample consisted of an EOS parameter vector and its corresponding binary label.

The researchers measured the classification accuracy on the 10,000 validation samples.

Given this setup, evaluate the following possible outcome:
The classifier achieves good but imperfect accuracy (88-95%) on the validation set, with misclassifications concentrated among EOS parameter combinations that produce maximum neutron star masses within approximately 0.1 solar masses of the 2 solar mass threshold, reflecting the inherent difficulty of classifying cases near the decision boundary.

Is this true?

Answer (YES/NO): NO